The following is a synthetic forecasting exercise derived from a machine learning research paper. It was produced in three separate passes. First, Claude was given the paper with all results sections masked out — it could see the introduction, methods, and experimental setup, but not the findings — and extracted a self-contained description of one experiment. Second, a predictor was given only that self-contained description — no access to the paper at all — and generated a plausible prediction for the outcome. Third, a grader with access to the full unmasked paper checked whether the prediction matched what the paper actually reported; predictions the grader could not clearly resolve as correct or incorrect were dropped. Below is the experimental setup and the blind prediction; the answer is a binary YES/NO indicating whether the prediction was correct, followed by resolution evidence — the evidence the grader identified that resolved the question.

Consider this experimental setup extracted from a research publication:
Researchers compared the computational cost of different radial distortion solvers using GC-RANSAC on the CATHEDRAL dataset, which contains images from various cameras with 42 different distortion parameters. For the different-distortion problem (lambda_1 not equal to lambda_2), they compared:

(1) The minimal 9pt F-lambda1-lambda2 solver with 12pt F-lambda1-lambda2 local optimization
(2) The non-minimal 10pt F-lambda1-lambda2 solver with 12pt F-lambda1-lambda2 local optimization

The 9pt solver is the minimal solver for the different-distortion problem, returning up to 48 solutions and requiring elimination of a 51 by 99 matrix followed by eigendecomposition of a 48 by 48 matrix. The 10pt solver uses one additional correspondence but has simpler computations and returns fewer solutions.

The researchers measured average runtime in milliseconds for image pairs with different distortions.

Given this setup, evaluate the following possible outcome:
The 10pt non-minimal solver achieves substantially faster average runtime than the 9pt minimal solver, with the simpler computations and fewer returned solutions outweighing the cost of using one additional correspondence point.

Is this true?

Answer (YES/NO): YES